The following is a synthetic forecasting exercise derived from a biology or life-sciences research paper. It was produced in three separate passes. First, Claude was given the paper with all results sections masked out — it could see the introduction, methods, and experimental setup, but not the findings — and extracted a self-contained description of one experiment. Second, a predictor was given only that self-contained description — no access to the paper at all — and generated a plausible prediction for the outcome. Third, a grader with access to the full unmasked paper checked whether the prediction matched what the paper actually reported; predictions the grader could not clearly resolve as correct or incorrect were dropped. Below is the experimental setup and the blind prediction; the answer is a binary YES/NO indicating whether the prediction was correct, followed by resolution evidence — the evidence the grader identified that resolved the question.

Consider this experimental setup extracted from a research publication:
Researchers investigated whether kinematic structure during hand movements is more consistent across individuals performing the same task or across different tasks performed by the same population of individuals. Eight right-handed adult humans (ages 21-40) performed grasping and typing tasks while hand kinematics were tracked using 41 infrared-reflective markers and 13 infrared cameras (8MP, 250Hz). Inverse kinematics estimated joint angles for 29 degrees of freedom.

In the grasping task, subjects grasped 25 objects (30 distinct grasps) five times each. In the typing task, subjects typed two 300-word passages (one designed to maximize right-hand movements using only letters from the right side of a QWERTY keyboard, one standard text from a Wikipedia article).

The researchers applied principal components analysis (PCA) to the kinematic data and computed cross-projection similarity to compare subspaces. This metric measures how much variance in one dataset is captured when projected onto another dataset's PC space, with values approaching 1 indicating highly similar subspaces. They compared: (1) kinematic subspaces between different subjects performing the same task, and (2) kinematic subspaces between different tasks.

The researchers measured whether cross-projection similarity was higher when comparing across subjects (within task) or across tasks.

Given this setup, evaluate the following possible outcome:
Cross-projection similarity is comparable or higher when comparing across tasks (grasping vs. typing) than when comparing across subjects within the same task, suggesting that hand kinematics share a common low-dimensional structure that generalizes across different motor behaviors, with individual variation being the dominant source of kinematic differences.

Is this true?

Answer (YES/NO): NO